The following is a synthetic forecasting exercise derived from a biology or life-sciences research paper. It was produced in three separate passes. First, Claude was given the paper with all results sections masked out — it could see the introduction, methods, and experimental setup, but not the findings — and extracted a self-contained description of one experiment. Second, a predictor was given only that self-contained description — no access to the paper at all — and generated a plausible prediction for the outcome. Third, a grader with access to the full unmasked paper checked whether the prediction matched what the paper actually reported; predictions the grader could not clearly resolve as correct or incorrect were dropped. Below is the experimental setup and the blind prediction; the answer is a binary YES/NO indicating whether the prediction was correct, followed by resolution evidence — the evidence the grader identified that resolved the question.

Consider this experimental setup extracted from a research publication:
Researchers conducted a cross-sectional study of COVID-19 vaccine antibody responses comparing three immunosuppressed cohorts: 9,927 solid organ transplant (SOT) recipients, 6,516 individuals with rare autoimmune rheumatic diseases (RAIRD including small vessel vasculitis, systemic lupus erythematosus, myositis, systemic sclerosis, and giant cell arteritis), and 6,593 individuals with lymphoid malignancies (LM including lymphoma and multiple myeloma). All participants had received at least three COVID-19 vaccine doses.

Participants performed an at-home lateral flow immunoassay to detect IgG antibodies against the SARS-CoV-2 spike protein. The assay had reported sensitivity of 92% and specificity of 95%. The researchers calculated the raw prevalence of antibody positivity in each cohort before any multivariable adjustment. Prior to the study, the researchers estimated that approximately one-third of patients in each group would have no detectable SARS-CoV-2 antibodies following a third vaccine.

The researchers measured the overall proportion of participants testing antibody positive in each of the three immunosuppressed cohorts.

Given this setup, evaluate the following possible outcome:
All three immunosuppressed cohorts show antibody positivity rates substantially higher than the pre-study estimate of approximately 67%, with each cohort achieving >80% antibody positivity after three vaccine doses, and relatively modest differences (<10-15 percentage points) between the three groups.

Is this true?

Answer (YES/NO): NO